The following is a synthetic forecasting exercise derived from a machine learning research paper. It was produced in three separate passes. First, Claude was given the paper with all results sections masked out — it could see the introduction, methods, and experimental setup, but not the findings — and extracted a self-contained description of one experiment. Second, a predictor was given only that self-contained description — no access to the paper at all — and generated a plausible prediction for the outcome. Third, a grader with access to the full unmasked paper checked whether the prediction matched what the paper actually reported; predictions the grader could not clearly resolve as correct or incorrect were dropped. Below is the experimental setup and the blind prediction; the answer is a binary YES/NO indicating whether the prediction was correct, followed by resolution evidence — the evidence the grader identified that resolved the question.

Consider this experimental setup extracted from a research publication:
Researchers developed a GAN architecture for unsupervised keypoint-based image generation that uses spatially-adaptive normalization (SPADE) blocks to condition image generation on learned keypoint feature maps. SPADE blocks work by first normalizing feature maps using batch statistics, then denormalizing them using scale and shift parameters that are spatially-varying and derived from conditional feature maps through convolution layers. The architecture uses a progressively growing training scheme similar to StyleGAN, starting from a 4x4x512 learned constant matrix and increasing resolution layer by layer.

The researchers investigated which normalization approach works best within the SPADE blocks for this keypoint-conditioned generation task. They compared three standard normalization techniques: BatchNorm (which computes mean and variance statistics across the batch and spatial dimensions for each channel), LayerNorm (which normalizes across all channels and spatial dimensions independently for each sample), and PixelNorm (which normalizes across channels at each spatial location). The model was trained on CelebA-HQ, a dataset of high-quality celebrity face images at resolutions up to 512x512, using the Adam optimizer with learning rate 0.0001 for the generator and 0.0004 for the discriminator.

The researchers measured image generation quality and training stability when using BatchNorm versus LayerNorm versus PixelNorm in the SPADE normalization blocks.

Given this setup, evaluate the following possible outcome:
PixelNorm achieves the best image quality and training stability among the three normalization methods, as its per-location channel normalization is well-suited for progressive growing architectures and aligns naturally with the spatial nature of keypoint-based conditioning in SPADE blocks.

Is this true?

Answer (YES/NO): NO